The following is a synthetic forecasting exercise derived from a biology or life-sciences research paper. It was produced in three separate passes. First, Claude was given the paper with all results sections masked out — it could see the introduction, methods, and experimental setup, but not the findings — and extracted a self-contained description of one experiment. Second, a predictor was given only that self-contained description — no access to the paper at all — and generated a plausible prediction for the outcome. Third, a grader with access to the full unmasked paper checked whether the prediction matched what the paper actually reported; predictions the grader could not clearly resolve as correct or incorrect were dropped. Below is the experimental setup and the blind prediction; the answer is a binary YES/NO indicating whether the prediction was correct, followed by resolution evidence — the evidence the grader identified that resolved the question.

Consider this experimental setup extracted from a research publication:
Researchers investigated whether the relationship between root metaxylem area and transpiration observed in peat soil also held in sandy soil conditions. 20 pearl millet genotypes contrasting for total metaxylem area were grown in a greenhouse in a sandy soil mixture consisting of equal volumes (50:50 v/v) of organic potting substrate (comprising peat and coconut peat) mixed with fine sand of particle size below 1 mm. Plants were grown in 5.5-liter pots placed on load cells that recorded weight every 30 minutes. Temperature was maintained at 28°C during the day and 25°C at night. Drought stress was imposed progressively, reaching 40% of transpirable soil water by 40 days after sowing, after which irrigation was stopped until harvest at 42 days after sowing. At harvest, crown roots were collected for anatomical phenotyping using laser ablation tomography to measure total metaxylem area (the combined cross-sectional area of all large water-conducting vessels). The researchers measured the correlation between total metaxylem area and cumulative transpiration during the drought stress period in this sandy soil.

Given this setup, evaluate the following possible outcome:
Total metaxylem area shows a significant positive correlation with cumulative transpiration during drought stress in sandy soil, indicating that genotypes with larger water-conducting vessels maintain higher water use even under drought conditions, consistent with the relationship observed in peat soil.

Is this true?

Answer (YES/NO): NO